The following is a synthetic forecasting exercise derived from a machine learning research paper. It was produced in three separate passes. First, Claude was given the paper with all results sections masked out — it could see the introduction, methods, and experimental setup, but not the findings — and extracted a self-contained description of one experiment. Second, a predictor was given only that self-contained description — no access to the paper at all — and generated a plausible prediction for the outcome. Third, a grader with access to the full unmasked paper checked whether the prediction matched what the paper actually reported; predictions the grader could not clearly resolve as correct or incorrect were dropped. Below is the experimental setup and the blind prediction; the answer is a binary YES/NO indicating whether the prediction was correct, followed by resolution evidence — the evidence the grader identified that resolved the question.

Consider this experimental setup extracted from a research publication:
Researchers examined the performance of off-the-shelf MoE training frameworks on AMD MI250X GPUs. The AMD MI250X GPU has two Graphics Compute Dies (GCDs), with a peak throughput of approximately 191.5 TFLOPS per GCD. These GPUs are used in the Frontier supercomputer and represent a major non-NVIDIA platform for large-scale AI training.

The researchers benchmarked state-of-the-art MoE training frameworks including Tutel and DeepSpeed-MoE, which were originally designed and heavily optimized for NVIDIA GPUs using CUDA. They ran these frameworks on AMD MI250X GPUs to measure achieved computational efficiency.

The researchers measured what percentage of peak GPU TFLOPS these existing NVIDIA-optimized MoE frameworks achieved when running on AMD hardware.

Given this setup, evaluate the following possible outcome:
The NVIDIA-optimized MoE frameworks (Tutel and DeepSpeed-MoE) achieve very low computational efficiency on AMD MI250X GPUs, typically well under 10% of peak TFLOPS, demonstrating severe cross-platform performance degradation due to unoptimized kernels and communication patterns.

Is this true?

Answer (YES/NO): YES